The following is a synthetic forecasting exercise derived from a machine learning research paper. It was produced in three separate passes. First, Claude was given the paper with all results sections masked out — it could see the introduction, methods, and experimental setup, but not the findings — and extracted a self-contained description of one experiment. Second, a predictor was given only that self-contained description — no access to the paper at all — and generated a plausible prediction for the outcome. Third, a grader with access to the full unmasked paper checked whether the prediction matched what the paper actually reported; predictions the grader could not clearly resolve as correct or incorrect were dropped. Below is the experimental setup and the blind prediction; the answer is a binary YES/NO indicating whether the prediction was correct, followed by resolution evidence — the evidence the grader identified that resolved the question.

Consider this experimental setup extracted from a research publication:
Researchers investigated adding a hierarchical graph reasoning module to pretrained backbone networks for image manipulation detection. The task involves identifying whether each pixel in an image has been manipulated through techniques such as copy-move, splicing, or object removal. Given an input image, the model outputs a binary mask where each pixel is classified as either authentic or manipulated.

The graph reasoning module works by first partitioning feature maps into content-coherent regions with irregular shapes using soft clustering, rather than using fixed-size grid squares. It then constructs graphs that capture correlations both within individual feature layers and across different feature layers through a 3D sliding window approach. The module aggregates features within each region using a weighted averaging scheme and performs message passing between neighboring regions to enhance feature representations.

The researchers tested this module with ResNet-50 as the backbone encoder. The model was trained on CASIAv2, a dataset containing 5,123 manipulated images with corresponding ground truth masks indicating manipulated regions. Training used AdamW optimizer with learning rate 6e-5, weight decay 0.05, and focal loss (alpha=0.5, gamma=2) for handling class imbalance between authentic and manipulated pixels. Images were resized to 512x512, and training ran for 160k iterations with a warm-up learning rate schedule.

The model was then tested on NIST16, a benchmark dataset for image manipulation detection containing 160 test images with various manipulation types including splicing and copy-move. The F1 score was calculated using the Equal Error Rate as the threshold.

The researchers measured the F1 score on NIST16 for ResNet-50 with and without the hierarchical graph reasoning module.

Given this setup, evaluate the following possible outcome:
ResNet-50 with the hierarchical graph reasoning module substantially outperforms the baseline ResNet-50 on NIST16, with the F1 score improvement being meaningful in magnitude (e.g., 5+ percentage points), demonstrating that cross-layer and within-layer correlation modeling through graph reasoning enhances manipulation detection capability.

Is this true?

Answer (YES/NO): NO